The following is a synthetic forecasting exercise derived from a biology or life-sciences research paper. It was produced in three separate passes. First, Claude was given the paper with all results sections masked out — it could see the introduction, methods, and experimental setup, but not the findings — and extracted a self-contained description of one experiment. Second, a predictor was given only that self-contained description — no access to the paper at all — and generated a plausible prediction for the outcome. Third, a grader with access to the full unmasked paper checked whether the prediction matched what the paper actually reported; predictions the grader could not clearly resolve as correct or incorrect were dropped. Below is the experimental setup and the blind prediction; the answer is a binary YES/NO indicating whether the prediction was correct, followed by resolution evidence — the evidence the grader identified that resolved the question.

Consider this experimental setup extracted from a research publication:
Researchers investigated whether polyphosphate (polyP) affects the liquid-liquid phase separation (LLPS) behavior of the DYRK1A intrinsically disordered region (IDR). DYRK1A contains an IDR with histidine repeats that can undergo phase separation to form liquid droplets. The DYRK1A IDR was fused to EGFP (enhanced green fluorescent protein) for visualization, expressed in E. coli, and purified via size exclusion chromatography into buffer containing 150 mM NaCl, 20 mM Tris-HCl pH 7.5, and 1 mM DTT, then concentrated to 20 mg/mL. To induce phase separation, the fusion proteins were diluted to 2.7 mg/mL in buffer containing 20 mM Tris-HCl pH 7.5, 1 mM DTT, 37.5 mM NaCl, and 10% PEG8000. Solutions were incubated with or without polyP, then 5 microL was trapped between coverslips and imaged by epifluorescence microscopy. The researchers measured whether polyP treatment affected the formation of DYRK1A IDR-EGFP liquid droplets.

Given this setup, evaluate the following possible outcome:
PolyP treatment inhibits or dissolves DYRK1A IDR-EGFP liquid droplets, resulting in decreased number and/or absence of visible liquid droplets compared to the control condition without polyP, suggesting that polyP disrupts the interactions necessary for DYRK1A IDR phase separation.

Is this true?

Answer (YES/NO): YES